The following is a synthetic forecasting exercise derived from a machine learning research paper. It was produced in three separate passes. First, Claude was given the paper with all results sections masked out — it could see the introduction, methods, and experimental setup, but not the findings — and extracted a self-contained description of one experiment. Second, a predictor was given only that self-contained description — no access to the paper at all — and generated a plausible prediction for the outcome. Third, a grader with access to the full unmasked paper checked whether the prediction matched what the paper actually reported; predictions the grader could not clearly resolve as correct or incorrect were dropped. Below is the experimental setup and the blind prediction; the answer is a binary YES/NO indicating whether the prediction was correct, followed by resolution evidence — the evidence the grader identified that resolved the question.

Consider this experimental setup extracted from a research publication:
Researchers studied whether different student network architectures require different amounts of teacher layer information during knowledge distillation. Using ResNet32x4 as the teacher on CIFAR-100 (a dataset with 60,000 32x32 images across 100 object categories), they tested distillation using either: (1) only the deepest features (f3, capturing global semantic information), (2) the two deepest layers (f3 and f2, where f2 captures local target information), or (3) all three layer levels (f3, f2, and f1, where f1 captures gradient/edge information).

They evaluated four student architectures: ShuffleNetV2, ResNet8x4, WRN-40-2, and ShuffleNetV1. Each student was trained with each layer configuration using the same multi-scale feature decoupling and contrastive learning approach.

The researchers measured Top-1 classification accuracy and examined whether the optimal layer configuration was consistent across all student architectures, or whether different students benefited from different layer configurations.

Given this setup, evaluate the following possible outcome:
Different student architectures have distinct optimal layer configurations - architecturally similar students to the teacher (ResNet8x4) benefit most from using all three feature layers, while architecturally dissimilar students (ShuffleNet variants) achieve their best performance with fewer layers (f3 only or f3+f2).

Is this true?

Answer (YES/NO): NO